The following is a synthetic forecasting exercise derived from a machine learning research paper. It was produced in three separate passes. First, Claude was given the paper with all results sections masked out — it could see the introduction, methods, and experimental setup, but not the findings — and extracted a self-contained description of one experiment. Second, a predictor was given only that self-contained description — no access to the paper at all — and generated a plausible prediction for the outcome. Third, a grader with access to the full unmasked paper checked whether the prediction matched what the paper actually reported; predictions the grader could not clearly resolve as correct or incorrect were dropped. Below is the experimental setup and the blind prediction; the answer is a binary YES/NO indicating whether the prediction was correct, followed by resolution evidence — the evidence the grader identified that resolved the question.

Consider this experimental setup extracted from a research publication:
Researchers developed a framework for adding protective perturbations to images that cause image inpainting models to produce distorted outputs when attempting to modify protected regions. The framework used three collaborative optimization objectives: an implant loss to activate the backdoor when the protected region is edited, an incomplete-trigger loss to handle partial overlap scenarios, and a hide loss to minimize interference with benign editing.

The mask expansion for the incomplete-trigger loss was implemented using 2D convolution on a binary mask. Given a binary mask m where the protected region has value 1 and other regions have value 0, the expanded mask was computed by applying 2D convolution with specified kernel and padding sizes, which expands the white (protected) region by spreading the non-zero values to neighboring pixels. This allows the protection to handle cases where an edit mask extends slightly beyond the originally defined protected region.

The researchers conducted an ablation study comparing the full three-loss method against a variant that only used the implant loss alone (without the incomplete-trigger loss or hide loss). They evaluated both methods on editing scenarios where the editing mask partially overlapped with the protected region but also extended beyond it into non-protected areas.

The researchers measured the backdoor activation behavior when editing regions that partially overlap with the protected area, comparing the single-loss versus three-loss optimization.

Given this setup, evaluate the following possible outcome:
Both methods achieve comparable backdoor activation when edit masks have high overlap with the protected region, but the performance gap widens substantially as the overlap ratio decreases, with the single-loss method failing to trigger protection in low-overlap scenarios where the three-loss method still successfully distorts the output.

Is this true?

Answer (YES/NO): NO